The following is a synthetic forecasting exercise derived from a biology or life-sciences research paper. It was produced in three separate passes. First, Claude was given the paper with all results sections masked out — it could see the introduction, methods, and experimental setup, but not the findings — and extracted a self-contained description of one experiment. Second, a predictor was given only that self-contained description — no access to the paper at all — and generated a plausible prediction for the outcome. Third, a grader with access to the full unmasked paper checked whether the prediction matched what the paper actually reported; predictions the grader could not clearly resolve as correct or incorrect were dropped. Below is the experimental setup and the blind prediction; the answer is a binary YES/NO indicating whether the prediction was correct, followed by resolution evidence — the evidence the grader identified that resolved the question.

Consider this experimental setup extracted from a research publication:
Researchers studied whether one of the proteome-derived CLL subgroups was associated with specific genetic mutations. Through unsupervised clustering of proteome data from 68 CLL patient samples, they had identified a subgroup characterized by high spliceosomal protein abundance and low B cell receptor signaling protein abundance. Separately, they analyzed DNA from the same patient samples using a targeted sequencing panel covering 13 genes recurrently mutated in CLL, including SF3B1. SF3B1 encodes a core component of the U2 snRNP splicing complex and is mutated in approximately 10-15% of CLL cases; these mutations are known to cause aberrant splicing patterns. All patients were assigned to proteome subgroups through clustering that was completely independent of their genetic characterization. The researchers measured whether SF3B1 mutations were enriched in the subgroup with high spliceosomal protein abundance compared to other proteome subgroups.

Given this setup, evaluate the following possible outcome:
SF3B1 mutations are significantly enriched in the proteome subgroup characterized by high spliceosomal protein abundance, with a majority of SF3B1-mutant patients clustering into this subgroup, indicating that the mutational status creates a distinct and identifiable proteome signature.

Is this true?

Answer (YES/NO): NO